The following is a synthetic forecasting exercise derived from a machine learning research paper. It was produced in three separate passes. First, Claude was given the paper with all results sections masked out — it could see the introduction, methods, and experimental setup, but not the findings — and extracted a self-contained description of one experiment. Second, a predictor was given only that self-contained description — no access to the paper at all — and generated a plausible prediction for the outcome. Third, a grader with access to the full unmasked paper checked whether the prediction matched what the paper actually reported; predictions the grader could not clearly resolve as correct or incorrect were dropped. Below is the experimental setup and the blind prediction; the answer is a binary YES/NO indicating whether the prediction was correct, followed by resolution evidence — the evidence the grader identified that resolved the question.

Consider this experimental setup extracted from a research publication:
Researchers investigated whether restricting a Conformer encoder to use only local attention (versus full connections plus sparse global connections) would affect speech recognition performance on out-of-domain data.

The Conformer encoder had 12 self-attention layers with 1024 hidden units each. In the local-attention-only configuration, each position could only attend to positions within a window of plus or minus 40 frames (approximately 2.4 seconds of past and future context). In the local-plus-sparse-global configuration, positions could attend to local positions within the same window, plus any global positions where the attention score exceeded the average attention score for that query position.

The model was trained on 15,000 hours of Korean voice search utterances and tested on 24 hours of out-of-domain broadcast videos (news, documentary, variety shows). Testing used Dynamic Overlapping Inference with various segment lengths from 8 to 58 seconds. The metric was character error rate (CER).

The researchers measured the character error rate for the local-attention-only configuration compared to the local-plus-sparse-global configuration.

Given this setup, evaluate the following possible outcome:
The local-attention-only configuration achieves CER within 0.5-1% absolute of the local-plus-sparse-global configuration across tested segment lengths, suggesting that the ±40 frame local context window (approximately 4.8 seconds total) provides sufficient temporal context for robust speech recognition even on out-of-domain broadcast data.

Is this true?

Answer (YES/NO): NO